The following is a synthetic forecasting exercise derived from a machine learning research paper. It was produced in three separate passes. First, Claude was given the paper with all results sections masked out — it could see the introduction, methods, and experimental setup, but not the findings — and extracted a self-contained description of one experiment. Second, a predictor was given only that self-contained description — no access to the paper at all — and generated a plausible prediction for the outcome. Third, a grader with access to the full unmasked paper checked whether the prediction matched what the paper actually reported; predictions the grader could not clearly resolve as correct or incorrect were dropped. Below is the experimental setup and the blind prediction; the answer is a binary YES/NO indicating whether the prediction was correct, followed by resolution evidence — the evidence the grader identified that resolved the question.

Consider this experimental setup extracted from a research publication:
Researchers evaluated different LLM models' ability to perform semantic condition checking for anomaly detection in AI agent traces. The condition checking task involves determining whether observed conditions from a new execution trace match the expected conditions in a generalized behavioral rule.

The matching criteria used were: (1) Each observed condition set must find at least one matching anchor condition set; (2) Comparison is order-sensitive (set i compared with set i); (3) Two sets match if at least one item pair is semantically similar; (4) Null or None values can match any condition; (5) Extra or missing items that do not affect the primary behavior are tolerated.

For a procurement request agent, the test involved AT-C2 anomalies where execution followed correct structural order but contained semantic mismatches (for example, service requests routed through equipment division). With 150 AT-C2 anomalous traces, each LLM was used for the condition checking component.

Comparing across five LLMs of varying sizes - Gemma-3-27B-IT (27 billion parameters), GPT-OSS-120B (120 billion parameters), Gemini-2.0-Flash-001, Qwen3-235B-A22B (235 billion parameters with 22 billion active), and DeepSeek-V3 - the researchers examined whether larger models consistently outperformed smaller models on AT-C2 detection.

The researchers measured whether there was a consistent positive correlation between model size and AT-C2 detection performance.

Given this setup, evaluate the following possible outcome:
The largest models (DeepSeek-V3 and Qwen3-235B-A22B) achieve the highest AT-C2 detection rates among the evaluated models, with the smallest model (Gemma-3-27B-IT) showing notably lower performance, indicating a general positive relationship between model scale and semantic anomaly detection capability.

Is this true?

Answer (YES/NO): NO